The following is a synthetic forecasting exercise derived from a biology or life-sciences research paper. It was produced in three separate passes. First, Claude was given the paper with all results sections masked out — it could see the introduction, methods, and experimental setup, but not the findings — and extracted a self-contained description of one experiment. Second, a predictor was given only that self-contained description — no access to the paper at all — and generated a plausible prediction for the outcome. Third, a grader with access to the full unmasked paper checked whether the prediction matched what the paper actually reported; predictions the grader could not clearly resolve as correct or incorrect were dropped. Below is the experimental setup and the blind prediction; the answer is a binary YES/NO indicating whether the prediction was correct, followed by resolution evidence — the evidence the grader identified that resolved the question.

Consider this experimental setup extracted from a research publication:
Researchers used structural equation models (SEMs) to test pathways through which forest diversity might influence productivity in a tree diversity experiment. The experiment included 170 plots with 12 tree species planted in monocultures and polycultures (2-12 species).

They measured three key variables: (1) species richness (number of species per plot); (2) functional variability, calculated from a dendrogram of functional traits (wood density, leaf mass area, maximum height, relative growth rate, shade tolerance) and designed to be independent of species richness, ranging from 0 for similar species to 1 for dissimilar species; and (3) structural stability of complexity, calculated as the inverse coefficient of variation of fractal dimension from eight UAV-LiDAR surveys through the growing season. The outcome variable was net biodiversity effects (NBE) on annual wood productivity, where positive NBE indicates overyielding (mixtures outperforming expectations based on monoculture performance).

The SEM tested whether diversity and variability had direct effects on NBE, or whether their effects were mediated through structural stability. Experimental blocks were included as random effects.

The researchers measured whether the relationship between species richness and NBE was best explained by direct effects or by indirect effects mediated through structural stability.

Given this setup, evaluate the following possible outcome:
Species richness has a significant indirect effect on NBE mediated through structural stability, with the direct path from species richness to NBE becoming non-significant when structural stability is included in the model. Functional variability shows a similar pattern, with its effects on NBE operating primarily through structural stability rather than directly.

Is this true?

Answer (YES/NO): NO